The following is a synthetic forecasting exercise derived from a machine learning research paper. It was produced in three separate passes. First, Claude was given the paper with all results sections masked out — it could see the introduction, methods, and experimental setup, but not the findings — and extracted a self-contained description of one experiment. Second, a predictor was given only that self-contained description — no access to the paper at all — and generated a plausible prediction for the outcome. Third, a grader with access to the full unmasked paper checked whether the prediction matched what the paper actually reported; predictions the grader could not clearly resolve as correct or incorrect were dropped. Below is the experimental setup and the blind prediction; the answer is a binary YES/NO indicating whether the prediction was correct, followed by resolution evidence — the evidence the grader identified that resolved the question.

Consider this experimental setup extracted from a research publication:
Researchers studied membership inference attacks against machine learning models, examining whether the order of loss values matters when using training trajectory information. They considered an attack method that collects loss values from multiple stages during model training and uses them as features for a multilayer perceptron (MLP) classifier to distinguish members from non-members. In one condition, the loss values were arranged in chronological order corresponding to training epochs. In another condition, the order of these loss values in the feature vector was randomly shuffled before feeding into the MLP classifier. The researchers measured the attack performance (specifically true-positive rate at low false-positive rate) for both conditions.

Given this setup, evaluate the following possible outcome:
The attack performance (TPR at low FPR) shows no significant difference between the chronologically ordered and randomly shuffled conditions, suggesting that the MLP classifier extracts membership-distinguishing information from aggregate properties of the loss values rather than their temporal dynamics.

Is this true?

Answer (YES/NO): YES